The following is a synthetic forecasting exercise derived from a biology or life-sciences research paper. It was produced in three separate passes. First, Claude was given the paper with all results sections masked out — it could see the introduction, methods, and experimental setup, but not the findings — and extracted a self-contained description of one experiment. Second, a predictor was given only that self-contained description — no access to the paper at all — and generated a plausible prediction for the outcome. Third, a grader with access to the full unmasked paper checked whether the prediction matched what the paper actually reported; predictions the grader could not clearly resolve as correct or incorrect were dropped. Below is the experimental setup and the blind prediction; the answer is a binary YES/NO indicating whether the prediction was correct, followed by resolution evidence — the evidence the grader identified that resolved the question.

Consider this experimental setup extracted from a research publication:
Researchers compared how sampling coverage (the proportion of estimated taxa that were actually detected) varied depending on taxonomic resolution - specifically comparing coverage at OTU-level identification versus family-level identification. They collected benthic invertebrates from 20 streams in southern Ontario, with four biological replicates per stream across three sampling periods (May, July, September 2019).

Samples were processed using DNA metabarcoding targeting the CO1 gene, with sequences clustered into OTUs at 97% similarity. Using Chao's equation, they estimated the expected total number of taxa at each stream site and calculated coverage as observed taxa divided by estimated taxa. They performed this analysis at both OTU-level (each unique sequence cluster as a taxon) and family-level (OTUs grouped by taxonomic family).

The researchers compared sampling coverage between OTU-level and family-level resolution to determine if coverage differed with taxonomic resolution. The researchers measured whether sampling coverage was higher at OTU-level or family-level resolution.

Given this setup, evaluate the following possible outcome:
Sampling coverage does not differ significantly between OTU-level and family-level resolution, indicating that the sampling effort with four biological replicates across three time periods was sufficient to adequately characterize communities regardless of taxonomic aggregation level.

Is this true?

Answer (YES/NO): NO